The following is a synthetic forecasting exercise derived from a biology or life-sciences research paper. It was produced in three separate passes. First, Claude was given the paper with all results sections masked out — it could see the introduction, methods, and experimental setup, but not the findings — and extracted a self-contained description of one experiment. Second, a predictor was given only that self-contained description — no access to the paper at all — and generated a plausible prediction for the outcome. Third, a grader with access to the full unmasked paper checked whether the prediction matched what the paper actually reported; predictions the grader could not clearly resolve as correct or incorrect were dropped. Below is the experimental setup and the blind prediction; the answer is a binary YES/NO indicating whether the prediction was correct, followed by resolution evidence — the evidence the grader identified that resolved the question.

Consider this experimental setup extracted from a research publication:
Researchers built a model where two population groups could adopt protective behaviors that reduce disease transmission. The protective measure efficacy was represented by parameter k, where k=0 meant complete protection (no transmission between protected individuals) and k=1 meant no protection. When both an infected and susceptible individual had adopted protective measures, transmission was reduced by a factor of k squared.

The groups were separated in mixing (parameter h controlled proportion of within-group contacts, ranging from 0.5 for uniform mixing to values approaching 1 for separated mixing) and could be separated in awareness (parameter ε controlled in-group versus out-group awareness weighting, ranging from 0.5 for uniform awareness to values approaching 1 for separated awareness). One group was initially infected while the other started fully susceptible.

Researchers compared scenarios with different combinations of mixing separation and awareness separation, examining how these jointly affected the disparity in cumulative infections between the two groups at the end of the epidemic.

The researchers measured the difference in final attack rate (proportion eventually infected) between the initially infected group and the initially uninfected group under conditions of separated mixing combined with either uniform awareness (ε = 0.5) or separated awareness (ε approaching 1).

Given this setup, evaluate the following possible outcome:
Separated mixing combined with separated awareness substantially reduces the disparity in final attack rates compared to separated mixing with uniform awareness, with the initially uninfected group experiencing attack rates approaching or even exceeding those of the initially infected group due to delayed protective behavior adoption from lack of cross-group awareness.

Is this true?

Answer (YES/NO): YES